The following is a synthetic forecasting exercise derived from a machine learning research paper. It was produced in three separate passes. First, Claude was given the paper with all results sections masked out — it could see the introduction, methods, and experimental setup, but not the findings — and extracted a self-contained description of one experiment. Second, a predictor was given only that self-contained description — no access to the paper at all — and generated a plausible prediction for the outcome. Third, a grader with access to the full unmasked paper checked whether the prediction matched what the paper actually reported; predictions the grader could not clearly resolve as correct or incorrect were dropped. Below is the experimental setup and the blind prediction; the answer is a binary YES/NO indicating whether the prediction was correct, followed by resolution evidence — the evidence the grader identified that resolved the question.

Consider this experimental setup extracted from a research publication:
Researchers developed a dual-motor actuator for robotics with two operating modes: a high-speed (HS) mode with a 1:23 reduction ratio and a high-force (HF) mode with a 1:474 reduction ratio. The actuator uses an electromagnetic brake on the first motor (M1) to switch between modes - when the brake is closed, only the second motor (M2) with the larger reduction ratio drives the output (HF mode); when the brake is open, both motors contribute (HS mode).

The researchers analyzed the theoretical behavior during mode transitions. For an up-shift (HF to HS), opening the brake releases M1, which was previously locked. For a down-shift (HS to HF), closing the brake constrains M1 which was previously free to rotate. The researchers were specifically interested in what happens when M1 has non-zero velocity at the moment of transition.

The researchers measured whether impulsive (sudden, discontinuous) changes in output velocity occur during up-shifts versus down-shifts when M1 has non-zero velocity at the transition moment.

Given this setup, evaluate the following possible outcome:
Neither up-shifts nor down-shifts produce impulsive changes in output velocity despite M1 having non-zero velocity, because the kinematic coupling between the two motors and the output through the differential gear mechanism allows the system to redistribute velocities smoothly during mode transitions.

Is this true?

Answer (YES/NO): NO